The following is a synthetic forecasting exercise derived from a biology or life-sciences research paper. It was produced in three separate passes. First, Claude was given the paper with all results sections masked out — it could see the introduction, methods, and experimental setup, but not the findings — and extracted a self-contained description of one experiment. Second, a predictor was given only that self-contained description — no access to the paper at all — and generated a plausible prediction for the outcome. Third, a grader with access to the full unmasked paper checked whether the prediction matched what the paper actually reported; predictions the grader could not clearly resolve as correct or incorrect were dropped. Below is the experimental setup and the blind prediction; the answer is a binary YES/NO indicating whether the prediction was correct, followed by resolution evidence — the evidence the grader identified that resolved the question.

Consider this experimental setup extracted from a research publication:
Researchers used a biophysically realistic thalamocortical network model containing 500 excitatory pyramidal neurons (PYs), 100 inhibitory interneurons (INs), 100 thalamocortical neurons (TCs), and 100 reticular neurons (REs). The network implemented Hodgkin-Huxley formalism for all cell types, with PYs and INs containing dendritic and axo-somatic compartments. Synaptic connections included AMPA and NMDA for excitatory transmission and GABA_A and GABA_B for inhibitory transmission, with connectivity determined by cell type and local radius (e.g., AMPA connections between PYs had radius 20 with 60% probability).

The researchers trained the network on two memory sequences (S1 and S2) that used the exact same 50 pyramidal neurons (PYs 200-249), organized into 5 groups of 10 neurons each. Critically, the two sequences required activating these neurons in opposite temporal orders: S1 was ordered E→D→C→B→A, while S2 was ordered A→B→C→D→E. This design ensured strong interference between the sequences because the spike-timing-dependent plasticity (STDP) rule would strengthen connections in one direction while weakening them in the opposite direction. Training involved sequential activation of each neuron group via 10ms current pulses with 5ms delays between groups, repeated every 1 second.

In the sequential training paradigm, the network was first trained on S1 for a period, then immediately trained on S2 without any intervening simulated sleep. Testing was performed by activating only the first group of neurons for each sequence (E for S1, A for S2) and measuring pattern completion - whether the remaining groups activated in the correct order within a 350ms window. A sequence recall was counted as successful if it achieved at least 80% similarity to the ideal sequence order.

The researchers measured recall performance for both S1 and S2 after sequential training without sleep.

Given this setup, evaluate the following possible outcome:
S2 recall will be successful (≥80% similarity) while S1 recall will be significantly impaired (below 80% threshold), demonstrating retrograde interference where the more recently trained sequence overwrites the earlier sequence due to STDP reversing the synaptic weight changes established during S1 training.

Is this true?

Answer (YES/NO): NO